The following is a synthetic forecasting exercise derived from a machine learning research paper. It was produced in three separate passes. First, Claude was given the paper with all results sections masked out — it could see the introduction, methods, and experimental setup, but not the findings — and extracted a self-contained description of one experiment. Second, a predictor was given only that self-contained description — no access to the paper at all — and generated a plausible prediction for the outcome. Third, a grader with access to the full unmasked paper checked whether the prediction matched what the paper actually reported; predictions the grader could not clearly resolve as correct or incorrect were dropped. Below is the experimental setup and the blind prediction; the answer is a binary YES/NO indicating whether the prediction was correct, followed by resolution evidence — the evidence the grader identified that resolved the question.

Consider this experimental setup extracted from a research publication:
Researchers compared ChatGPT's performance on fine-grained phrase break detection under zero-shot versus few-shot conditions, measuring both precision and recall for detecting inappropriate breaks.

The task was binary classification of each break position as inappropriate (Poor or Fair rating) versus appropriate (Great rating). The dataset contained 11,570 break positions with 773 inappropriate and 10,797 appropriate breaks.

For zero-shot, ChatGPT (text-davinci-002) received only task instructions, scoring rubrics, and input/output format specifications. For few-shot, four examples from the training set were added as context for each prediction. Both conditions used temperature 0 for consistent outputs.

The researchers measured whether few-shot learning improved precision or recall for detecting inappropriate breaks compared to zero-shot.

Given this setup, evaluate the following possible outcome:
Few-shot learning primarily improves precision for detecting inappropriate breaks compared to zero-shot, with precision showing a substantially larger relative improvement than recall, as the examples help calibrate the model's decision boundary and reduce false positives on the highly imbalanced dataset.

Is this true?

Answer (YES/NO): NO